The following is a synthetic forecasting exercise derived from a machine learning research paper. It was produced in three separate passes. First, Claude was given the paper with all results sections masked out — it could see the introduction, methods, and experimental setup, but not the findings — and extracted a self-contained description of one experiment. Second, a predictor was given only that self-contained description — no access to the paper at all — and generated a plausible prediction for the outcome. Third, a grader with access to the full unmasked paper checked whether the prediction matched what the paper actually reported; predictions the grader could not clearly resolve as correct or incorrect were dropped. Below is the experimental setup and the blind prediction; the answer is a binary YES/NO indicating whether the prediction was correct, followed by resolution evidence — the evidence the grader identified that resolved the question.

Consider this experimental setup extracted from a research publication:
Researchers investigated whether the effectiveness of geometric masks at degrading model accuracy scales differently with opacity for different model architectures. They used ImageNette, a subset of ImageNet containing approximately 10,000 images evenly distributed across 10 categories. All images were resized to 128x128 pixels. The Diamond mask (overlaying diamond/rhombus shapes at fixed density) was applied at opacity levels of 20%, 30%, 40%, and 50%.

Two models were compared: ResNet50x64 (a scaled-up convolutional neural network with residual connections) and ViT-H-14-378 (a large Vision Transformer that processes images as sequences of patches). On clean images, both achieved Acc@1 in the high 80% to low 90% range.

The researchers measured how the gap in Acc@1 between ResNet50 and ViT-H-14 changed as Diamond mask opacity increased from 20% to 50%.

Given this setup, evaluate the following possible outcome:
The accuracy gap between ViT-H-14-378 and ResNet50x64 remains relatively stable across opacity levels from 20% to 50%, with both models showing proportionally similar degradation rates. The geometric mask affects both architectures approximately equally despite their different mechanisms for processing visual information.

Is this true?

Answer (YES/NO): NO